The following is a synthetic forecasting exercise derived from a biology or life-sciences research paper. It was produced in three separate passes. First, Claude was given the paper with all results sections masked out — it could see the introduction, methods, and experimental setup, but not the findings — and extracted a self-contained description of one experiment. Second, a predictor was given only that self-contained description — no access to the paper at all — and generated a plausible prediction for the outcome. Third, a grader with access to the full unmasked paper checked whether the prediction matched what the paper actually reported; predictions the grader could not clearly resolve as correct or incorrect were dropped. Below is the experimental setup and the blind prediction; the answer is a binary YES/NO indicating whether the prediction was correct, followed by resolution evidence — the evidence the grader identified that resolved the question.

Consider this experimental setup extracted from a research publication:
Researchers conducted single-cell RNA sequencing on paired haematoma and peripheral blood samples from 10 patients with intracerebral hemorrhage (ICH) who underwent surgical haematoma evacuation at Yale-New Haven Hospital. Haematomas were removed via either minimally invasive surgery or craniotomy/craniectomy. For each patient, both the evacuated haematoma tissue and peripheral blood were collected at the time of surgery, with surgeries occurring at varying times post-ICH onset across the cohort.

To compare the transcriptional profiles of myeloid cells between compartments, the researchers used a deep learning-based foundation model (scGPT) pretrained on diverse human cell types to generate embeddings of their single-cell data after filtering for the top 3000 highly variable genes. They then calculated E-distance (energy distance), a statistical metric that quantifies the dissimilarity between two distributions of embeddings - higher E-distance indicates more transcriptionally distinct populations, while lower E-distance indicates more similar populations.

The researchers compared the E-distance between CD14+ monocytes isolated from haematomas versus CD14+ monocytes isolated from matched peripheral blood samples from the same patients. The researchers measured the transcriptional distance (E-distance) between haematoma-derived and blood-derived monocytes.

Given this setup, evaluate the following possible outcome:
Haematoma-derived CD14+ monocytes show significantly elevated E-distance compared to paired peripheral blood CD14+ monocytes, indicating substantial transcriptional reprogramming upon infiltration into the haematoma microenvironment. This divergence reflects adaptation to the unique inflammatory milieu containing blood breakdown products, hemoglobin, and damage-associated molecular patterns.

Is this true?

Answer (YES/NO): YES